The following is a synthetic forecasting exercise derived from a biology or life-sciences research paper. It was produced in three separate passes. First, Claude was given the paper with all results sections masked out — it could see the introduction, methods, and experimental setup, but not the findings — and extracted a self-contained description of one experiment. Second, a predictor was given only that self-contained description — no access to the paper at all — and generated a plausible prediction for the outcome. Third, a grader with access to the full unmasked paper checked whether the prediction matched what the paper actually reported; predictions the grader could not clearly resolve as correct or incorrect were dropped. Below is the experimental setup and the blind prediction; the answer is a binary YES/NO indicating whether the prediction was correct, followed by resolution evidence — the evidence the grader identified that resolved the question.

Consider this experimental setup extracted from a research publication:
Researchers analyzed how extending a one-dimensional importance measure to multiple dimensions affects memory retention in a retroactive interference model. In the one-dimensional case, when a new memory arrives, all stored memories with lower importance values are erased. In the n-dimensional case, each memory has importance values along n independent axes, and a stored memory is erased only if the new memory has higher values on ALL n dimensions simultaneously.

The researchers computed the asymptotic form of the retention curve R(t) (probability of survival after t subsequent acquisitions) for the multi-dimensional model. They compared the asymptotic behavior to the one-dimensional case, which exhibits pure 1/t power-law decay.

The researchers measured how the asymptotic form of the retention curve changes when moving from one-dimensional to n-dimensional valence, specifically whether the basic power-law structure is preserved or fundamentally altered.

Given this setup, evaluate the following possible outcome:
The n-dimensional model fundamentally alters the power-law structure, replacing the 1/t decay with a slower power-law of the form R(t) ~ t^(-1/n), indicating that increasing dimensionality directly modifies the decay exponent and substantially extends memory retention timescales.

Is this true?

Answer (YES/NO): NO